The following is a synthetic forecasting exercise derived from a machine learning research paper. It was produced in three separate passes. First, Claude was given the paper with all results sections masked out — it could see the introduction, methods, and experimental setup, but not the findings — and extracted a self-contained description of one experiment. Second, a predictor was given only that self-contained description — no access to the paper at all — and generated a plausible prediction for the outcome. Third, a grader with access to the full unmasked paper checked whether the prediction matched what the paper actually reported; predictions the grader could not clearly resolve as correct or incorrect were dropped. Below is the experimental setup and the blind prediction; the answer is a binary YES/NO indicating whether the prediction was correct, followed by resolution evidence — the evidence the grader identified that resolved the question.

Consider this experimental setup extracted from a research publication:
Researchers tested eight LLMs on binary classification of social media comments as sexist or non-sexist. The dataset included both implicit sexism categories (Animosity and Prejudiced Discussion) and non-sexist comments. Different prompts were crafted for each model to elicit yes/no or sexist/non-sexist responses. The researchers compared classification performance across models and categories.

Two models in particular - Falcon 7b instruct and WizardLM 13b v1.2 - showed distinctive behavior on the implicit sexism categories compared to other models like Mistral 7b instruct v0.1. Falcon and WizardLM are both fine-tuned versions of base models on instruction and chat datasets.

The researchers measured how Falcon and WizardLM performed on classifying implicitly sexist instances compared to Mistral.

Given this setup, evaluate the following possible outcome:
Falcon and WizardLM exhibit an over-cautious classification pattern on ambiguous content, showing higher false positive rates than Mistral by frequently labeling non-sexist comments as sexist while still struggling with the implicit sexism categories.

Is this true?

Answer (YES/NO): NO